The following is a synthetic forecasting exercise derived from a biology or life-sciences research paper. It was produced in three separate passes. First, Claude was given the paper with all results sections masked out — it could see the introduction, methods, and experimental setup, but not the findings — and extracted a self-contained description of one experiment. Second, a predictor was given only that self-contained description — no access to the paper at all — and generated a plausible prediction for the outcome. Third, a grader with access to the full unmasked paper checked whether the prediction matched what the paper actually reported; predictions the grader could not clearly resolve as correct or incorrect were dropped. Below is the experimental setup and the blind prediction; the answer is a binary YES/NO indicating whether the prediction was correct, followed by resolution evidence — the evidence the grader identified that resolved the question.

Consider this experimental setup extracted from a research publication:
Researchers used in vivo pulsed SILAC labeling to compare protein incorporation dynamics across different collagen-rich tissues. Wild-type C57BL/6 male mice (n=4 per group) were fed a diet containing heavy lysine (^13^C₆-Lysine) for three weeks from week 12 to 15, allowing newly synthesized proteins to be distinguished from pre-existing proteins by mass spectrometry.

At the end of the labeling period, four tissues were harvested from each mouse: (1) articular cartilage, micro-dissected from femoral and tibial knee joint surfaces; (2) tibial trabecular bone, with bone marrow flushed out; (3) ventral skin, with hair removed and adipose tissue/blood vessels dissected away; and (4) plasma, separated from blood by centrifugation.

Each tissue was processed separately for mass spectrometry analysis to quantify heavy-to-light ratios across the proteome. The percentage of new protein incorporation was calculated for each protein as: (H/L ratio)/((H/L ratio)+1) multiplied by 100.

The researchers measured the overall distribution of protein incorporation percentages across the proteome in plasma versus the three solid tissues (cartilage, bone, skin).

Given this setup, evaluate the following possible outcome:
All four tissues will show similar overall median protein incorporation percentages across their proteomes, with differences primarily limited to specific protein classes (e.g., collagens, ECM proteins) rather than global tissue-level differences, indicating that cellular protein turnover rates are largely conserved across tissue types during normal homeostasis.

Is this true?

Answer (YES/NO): NO